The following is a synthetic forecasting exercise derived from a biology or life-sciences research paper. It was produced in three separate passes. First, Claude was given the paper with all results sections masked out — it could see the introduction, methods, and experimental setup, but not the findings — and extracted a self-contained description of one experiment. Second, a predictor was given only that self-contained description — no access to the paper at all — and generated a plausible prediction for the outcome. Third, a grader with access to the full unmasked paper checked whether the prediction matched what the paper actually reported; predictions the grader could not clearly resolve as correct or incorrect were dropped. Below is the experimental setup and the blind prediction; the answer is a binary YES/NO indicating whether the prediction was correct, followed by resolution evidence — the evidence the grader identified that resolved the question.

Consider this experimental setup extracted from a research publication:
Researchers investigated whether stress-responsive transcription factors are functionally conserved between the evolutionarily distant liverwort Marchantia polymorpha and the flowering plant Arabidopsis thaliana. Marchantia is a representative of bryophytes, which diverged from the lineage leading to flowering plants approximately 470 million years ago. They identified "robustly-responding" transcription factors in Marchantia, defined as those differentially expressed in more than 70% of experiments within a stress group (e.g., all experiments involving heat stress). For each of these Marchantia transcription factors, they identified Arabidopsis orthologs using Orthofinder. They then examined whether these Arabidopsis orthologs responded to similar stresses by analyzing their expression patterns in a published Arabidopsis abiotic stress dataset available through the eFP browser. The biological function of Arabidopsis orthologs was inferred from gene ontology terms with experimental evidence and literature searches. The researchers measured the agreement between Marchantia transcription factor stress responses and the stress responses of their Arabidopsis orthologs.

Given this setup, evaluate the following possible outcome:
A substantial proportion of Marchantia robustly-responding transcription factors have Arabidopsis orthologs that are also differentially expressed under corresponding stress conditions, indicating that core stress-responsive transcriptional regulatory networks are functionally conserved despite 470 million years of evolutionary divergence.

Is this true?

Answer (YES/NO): NO